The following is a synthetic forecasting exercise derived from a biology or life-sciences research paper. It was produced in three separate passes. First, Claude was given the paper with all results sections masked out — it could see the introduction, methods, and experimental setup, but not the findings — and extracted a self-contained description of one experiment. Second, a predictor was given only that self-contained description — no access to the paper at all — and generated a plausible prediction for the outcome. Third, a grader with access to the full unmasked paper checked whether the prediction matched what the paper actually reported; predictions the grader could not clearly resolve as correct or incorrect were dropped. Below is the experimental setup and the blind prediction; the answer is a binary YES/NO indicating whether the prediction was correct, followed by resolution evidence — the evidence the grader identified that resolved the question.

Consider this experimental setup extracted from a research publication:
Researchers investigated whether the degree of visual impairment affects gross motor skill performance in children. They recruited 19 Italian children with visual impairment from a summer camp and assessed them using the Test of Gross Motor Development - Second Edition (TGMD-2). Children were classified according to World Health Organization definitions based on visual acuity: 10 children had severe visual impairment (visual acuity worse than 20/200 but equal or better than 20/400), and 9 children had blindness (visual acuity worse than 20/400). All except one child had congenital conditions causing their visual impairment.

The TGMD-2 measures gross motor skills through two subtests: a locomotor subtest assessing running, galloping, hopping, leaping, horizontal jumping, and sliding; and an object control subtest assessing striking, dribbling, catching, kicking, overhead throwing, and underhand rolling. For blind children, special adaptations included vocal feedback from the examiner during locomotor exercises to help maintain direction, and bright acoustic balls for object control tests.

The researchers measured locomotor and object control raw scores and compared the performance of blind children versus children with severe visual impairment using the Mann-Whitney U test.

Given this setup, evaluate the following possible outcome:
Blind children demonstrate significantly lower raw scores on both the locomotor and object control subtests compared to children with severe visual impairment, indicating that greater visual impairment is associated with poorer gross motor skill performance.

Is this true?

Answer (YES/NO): YES